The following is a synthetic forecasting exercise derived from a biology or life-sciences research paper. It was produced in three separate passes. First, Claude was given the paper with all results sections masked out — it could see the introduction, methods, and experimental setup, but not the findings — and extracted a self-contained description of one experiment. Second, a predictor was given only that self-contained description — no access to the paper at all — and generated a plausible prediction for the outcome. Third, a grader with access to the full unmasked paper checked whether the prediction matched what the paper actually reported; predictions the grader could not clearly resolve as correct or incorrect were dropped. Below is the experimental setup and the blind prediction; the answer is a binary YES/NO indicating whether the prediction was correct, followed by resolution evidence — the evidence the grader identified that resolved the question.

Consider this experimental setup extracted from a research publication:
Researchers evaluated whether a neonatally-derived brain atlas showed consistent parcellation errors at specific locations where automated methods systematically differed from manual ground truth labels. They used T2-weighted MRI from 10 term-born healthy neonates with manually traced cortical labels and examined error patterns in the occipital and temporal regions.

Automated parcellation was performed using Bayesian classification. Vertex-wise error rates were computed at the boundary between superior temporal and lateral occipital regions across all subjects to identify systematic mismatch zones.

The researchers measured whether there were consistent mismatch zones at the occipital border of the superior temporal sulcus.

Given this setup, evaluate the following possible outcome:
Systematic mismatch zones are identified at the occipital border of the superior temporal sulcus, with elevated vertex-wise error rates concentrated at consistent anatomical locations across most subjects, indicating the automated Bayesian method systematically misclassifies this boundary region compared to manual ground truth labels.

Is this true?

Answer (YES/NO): YES